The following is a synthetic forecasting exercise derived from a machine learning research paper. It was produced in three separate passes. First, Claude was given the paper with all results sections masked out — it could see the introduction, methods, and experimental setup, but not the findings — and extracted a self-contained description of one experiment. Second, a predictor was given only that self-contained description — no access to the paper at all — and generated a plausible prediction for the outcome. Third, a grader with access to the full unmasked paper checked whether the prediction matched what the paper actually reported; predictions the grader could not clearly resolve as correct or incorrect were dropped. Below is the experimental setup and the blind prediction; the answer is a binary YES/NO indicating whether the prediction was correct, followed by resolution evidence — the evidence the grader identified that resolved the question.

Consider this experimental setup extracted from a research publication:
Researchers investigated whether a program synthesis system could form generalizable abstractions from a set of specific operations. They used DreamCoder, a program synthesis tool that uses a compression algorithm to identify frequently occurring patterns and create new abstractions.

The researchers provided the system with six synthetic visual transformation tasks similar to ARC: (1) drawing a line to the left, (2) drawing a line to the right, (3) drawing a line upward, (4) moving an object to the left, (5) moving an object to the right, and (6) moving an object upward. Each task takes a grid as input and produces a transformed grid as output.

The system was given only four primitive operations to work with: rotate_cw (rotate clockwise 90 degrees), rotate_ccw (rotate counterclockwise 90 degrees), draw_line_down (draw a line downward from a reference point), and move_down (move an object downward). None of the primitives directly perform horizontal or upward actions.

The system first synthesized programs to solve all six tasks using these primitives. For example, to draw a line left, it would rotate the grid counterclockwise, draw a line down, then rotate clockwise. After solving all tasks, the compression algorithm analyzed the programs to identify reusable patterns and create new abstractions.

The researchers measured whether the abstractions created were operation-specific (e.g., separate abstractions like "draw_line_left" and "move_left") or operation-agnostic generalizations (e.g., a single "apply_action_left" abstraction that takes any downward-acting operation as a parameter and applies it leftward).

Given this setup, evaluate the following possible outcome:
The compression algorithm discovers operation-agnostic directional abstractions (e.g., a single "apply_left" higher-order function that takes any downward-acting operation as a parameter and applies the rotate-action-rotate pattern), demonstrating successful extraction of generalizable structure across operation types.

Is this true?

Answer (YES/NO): YES